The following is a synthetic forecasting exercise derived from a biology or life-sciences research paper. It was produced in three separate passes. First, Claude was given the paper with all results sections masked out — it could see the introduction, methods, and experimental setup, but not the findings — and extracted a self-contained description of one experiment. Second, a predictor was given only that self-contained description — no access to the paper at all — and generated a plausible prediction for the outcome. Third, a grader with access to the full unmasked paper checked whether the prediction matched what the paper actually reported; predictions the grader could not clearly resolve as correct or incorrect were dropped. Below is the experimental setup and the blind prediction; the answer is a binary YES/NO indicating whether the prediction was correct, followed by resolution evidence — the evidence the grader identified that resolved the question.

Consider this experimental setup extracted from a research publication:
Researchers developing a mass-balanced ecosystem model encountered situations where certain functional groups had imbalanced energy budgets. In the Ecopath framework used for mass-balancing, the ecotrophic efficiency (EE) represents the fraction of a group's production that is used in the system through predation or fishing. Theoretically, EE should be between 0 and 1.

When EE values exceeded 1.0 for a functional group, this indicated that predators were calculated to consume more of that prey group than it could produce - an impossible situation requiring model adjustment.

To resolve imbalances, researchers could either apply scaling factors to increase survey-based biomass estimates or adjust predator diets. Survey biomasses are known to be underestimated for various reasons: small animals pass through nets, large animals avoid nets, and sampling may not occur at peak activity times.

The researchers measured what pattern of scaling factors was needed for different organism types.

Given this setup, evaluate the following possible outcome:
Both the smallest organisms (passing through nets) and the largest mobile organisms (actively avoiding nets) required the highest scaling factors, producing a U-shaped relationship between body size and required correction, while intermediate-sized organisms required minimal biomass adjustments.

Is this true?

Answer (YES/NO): YES